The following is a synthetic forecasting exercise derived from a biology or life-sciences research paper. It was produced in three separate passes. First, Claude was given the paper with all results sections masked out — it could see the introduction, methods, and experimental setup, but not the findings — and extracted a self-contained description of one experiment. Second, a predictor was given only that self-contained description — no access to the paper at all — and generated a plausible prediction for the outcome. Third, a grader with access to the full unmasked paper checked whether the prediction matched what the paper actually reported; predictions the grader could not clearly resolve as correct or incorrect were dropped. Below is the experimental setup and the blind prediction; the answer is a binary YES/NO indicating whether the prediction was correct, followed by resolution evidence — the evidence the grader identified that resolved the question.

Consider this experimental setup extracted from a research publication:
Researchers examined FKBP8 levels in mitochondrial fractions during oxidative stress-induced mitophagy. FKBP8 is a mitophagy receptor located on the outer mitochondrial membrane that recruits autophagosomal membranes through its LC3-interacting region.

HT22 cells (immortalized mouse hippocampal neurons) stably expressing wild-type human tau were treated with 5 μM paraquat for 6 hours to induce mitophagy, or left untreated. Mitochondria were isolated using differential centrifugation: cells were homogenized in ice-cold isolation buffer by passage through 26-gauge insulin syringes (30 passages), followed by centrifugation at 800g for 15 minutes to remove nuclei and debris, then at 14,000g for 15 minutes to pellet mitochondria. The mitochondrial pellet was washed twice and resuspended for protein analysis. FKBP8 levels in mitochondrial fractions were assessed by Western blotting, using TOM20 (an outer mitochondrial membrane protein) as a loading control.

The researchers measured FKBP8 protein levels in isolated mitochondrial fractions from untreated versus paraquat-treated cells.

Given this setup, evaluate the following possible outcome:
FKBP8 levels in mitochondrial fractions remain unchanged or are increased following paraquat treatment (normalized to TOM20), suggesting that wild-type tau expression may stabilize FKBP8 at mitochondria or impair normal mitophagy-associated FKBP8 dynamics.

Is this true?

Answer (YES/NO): NO